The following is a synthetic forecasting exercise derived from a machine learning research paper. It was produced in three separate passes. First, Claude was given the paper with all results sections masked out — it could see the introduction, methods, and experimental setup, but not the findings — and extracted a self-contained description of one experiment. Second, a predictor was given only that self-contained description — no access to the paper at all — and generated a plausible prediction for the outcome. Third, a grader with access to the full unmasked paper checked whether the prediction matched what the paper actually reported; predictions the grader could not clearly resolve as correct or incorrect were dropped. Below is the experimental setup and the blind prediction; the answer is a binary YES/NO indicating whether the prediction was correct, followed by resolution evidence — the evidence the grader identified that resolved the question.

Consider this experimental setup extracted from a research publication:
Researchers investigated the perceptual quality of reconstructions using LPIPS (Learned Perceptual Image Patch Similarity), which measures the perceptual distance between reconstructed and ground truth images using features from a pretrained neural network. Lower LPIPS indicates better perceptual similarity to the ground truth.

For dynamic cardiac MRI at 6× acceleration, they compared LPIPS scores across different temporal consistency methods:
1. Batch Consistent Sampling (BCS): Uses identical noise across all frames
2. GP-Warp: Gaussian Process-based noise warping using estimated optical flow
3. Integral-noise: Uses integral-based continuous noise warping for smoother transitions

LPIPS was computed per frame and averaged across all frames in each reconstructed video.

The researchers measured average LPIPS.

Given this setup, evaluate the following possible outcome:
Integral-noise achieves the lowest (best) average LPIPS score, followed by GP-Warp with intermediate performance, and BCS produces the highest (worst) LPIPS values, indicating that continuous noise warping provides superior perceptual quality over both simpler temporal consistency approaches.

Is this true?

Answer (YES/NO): NO